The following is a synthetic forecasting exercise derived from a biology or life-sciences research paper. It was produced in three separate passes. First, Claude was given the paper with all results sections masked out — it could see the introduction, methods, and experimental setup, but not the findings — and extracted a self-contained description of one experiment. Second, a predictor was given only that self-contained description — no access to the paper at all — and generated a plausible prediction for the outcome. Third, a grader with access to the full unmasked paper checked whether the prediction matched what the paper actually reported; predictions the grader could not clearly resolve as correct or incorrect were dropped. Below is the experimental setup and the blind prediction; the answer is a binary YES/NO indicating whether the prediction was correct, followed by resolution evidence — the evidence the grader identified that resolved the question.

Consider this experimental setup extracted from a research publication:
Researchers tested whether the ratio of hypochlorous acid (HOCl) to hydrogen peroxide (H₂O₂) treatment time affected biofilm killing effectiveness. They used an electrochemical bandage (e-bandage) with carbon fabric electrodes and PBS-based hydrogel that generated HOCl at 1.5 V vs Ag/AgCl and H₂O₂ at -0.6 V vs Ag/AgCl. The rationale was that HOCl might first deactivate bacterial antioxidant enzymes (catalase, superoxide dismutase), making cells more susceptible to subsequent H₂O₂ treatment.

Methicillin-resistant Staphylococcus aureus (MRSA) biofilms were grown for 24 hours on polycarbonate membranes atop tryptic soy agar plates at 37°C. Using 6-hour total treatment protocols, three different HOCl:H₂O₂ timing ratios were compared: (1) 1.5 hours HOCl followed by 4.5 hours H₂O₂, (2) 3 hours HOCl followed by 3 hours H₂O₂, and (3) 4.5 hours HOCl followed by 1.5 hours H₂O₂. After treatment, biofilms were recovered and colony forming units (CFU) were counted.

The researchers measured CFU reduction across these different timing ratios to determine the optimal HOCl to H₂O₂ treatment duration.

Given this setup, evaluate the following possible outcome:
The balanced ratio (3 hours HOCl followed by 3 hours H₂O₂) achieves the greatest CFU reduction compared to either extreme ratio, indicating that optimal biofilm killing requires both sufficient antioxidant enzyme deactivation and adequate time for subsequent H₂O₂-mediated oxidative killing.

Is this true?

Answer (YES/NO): NO